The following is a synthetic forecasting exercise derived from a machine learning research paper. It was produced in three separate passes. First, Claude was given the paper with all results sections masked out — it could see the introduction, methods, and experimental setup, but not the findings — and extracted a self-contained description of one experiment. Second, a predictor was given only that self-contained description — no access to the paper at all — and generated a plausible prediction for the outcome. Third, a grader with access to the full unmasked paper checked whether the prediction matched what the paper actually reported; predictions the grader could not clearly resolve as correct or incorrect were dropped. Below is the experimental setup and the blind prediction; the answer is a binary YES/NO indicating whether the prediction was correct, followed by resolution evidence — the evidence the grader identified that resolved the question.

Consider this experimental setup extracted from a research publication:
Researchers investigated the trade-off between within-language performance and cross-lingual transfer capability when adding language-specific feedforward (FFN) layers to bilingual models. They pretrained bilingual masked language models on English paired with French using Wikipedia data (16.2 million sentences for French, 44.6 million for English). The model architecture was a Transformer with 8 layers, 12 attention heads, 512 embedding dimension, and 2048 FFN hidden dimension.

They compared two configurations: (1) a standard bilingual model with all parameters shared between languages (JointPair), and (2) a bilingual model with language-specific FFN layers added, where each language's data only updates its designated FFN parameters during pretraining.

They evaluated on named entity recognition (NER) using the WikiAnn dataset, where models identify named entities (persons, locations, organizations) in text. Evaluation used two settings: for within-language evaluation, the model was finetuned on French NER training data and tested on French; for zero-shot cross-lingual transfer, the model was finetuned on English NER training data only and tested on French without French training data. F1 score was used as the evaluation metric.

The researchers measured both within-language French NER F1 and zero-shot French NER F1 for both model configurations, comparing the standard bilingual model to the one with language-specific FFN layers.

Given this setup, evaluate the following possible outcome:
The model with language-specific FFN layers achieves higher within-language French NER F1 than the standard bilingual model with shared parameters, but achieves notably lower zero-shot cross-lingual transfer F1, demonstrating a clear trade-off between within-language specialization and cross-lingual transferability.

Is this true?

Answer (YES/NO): YES